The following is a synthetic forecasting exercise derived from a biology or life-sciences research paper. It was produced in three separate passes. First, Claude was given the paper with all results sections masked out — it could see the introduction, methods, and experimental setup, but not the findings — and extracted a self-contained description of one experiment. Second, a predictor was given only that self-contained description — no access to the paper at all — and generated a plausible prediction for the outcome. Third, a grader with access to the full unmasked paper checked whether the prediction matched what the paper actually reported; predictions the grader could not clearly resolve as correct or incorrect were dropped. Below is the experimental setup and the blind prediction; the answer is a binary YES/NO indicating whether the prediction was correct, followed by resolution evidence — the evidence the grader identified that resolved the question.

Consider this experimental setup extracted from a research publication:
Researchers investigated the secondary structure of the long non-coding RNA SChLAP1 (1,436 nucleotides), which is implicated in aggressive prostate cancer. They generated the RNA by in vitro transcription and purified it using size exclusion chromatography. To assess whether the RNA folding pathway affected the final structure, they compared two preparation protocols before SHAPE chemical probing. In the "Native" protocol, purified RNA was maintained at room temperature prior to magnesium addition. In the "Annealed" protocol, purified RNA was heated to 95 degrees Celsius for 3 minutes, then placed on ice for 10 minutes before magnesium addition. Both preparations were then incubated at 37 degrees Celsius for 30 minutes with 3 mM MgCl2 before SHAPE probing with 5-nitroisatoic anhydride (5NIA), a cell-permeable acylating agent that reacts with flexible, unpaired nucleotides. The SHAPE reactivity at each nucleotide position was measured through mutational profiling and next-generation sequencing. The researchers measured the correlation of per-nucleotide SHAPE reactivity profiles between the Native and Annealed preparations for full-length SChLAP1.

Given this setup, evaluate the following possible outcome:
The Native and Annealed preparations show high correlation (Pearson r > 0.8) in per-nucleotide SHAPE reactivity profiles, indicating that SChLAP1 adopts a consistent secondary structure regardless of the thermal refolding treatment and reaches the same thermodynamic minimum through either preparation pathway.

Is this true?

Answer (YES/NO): NO